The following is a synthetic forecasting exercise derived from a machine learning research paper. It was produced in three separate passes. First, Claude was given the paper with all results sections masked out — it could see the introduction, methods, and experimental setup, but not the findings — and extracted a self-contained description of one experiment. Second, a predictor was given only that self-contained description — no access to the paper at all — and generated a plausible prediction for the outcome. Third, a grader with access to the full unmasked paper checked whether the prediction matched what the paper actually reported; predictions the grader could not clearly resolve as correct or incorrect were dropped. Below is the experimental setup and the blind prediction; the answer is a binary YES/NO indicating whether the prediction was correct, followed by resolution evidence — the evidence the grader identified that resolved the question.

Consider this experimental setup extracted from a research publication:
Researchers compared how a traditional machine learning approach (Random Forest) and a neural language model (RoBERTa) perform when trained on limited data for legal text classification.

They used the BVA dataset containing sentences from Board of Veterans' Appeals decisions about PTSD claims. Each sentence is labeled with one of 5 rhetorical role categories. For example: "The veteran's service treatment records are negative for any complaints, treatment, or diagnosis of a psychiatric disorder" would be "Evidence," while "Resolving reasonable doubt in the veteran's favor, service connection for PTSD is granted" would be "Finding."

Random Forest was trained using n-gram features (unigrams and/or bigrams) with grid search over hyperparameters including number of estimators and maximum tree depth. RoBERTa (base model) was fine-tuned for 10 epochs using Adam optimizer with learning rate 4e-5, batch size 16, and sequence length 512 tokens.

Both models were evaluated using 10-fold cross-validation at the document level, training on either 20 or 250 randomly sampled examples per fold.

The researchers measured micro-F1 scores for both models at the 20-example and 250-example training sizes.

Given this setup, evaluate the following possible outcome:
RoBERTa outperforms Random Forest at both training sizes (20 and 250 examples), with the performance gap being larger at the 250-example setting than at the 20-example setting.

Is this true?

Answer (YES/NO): NO